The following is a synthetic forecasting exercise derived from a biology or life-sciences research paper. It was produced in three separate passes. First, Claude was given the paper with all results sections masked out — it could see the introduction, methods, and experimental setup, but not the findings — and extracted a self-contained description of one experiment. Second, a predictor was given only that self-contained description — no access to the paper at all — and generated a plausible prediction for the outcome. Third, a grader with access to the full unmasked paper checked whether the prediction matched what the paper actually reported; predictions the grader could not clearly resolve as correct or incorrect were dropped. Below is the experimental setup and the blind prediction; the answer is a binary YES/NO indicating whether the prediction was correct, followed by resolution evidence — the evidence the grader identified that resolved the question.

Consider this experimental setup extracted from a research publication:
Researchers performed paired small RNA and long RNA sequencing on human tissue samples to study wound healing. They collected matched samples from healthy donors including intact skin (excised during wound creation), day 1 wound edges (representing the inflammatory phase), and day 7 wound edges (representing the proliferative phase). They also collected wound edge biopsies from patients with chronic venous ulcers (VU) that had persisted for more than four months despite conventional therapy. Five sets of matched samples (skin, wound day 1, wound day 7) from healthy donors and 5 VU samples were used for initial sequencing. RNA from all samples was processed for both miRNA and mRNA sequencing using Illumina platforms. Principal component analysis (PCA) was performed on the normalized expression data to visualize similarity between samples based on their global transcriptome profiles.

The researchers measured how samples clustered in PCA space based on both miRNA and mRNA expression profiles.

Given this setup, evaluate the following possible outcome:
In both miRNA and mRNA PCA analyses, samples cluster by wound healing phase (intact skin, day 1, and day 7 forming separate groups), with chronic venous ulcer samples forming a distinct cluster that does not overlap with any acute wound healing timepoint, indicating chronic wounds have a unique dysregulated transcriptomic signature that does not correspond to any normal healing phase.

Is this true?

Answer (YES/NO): YES